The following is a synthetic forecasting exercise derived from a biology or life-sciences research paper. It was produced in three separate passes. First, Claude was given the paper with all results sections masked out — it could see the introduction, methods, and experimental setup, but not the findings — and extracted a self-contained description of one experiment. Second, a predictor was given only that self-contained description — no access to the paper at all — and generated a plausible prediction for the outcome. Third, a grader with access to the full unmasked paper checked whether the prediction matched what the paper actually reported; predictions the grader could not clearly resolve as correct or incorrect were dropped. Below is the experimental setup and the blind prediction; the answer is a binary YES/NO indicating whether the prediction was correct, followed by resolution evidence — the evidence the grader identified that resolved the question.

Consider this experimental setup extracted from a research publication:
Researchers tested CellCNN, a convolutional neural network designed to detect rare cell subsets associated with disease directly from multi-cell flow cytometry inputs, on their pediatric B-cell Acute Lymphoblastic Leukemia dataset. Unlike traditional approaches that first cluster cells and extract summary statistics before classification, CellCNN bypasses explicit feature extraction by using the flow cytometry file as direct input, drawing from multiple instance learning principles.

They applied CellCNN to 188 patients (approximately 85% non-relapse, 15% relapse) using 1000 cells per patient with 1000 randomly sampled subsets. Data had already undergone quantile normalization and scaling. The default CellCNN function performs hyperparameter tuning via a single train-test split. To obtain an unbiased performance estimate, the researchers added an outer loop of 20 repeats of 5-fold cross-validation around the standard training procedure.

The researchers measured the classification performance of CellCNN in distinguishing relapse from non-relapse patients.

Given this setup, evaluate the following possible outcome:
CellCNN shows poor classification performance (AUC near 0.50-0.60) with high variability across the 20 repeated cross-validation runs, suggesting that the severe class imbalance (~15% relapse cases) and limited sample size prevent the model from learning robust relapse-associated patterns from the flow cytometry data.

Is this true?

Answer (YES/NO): NO